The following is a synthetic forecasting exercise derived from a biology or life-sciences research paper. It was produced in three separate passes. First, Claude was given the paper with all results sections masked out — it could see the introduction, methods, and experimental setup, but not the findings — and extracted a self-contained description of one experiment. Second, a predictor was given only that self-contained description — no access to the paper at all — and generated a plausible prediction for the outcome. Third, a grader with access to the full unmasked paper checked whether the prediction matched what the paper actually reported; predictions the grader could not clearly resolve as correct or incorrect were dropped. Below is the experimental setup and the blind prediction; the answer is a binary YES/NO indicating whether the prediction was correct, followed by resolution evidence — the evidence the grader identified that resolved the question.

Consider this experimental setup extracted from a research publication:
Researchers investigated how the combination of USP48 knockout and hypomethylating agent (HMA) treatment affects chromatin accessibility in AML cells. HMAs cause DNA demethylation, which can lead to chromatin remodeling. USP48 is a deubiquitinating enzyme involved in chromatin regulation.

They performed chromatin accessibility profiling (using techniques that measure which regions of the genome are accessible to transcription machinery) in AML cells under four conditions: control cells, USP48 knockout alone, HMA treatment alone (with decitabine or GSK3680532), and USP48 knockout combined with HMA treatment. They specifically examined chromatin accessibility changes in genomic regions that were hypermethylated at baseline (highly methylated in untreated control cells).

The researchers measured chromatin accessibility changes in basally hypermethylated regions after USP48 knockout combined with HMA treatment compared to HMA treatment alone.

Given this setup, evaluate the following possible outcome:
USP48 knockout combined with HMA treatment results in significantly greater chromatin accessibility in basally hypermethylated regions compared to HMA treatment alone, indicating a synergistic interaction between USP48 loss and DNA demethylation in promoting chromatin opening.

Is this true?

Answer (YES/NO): YES